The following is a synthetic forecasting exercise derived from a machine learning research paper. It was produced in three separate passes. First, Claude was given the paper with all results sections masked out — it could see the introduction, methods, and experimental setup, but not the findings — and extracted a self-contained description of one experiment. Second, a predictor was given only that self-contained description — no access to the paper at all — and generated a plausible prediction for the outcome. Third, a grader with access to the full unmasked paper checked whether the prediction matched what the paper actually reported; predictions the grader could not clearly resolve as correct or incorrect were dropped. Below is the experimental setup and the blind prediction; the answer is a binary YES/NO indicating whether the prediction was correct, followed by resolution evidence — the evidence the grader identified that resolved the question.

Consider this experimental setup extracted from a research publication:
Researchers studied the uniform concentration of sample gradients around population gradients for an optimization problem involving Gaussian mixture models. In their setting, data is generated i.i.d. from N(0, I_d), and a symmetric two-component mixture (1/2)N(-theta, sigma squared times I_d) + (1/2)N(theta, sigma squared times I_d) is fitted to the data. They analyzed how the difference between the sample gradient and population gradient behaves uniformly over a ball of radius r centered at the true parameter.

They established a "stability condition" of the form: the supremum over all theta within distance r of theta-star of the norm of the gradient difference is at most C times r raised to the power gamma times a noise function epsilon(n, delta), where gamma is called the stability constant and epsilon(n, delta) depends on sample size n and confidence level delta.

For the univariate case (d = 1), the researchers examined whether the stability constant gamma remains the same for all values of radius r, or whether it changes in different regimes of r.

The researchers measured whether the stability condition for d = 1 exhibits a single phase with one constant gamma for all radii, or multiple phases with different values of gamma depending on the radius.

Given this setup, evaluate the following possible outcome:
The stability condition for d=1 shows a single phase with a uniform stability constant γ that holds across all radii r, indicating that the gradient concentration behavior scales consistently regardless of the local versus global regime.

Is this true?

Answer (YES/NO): NO